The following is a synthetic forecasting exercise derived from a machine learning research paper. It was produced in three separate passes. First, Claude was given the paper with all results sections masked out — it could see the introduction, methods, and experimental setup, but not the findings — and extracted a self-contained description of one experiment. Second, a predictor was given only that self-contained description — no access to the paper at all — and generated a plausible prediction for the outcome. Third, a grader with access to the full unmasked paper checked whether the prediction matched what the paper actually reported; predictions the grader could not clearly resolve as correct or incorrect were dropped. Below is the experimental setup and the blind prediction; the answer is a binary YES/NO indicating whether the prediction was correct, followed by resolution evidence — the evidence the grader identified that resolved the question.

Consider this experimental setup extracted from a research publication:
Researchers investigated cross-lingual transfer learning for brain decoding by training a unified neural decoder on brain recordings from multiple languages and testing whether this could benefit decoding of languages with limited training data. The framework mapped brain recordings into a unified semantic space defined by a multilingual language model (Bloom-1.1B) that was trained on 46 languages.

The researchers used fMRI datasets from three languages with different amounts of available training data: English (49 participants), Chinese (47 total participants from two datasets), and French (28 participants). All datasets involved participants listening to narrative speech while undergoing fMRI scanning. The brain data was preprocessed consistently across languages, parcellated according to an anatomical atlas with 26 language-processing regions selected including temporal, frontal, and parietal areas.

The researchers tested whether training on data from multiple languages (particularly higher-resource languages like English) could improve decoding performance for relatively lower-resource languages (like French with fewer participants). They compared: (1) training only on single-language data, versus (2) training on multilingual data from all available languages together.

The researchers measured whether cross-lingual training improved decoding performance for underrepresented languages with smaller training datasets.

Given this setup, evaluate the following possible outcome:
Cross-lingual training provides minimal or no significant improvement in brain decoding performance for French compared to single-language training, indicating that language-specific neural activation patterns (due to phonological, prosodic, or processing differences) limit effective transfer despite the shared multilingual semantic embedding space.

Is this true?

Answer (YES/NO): NO